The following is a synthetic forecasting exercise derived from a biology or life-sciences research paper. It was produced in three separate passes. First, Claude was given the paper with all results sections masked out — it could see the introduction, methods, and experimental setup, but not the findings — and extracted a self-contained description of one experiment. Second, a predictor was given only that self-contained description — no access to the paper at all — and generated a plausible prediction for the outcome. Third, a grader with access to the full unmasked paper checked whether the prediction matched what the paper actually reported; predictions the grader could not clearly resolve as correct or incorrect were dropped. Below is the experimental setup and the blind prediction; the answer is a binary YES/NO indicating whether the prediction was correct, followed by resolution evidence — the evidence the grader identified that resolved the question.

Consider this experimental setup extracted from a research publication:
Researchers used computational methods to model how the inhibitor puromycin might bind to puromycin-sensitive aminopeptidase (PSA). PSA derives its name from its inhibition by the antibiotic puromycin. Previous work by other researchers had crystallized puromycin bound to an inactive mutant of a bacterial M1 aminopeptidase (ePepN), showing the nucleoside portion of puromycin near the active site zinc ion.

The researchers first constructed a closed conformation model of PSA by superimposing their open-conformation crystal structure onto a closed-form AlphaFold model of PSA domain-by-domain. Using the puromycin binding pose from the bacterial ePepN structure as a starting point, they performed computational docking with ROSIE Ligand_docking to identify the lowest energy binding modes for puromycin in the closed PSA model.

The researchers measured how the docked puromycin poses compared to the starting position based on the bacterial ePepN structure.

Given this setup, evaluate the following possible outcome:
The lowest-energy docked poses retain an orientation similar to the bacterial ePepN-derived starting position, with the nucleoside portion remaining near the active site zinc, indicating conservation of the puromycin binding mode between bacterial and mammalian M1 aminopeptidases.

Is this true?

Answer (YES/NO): NO